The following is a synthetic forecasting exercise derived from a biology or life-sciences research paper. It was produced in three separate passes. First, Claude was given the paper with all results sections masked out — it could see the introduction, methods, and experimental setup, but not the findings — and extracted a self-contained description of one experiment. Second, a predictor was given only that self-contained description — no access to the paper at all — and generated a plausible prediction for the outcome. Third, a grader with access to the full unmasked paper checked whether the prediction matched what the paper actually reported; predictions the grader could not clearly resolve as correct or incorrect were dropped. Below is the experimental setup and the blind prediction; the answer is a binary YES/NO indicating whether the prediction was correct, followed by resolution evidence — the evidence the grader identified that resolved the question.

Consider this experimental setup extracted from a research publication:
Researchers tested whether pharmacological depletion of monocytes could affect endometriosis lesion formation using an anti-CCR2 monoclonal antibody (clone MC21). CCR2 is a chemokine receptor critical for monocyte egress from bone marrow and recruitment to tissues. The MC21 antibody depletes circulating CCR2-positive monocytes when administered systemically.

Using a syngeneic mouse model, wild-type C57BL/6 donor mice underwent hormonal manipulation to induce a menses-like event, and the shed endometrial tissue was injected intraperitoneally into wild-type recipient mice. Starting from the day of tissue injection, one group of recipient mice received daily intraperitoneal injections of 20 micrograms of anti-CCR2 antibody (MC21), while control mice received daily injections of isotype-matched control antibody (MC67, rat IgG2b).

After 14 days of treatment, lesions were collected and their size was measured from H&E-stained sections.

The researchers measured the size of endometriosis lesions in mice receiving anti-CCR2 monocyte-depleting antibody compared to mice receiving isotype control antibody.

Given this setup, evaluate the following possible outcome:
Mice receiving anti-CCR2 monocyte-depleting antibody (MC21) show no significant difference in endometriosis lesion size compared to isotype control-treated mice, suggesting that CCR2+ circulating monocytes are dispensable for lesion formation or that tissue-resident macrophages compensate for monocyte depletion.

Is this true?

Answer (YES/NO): YES